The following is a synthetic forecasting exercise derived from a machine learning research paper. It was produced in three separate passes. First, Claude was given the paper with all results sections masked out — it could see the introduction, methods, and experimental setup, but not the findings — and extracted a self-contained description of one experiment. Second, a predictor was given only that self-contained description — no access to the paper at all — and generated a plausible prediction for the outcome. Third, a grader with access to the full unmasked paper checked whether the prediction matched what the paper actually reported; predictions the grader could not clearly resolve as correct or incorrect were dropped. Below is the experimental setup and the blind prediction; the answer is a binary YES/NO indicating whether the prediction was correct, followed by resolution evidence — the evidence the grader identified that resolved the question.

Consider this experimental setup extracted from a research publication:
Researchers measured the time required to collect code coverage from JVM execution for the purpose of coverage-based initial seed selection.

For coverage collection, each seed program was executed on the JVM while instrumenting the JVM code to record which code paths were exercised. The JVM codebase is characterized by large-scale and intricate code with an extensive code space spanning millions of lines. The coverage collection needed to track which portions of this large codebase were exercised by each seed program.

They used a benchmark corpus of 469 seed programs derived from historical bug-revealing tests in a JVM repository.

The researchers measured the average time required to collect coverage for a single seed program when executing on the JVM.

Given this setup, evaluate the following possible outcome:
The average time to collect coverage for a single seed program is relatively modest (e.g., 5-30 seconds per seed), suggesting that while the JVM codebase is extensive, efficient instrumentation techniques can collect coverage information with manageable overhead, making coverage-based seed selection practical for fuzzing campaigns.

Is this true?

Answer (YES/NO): NO